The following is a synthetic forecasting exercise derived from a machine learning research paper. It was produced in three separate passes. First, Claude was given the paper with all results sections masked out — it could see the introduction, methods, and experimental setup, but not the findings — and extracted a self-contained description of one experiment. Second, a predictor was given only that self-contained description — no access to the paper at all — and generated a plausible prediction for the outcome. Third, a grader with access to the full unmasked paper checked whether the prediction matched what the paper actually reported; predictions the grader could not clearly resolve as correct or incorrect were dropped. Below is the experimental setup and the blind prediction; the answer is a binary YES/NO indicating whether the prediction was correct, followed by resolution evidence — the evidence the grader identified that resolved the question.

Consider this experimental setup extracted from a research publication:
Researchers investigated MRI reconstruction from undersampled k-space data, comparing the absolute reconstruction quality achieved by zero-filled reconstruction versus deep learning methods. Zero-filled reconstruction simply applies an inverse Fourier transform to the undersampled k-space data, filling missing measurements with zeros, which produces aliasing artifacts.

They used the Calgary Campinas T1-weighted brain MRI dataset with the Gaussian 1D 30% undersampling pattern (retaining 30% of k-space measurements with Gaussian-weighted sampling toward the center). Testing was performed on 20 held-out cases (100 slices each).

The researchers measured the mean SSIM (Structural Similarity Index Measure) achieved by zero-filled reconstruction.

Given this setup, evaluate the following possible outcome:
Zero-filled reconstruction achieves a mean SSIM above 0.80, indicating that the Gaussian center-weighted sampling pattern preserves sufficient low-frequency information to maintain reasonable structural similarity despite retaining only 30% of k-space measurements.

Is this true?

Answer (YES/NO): YES